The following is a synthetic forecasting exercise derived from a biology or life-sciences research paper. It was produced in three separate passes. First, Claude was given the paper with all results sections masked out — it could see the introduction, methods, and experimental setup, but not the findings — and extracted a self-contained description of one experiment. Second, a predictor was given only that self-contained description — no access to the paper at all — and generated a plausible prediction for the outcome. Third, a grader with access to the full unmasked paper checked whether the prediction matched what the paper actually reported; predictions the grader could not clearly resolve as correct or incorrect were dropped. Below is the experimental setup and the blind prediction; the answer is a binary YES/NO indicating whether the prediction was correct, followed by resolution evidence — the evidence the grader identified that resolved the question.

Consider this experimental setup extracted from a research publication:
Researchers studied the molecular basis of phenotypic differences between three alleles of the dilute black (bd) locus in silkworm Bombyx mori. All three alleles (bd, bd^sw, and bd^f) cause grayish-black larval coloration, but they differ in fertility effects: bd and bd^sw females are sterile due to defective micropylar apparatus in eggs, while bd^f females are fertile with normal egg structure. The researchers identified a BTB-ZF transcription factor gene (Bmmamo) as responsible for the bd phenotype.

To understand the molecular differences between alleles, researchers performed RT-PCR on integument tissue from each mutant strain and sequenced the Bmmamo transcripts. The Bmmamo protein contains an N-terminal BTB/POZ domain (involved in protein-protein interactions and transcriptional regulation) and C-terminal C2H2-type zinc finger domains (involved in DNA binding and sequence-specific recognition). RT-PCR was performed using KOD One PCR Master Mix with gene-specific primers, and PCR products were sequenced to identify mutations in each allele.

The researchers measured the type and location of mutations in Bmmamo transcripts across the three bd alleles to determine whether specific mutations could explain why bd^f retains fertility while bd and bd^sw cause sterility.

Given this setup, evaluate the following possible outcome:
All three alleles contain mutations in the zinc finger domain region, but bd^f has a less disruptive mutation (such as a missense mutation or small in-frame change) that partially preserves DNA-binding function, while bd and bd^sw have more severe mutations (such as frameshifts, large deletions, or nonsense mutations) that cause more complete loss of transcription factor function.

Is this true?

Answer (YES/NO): NO